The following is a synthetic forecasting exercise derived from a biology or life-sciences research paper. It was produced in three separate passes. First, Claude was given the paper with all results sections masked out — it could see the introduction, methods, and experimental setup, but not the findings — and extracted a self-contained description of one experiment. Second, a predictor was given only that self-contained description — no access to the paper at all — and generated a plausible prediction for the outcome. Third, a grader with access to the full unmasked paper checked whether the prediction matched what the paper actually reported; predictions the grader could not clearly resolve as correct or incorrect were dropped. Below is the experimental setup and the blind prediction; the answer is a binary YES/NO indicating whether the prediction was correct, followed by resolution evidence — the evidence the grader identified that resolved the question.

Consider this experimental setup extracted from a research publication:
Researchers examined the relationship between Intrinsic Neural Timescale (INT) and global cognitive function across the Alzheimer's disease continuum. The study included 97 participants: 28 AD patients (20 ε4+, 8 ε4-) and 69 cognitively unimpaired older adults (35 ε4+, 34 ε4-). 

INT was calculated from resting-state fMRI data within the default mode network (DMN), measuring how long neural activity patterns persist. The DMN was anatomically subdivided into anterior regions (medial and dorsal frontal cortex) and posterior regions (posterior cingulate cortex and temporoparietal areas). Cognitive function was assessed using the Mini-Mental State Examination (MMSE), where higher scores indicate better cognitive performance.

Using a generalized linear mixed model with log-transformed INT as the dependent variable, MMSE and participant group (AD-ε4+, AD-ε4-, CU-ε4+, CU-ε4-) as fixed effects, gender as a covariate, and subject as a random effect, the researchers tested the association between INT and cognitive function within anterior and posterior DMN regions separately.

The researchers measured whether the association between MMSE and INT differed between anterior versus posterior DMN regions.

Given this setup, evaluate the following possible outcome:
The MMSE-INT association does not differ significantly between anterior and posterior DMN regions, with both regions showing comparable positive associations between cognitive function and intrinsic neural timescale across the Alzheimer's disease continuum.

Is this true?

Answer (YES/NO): NO